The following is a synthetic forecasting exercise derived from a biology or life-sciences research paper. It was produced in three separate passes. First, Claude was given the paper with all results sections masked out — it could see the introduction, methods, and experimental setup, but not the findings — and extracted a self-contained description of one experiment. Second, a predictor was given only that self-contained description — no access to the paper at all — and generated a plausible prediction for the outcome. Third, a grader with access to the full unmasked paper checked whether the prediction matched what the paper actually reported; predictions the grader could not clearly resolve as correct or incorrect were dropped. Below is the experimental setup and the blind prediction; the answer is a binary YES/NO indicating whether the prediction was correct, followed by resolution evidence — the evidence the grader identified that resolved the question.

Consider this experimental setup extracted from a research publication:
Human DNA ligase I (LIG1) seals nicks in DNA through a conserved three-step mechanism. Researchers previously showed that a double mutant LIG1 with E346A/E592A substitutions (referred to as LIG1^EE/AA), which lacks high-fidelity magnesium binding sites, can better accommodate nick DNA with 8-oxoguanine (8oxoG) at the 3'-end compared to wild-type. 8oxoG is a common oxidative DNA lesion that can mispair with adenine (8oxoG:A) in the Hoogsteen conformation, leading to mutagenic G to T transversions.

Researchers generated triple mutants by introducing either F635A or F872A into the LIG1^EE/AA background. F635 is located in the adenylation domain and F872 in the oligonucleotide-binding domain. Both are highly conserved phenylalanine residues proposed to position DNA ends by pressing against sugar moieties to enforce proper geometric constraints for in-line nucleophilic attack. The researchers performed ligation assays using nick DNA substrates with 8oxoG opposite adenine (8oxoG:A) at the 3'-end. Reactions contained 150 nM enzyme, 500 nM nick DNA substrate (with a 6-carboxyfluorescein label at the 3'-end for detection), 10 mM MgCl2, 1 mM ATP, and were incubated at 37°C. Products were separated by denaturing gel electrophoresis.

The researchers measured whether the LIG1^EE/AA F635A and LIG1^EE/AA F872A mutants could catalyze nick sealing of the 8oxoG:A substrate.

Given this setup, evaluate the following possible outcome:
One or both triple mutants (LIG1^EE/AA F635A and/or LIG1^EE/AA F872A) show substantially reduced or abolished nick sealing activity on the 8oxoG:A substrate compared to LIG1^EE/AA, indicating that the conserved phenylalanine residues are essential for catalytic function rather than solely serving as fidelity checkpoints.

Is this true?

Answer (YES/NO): YES